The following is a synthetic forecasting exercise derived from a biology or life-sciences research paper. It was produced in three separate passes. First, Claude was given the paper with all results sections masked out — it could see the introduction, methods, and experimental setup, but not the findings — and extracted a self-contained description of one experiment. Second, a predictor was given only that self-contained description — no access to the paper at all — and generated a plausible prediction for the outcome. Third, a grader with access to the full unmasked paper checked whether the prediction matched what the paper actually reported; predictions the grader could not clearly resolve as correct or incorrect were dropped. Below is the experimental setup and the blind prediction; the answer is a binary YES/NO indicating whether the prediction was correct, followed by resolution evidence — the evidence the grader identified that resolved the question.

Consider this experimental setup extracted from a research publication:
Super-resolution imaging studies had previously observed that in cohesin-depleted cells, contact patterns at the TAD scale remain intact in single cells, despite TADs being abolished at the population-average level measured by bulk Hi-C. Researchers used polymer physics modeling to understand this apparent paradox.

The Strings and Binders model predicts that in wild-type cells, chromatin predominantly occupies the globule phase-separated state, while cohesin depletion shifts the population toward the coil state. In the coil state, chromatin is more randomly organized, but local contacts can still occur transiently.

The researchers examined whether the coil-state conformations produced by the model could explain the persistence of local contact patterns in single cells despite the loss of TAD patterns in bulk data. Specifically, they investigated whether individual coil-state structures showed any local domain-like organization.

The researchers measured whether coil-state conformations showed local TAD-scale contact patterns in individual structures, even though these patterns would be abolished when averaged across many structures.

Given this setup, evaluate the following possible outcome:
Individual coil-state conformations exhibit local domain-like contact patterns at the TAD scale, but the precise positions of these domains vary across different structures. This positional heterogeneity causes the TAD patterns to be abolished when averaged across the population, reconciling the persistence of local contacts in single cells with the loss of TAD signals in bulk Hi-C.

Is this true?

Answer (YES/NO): YES